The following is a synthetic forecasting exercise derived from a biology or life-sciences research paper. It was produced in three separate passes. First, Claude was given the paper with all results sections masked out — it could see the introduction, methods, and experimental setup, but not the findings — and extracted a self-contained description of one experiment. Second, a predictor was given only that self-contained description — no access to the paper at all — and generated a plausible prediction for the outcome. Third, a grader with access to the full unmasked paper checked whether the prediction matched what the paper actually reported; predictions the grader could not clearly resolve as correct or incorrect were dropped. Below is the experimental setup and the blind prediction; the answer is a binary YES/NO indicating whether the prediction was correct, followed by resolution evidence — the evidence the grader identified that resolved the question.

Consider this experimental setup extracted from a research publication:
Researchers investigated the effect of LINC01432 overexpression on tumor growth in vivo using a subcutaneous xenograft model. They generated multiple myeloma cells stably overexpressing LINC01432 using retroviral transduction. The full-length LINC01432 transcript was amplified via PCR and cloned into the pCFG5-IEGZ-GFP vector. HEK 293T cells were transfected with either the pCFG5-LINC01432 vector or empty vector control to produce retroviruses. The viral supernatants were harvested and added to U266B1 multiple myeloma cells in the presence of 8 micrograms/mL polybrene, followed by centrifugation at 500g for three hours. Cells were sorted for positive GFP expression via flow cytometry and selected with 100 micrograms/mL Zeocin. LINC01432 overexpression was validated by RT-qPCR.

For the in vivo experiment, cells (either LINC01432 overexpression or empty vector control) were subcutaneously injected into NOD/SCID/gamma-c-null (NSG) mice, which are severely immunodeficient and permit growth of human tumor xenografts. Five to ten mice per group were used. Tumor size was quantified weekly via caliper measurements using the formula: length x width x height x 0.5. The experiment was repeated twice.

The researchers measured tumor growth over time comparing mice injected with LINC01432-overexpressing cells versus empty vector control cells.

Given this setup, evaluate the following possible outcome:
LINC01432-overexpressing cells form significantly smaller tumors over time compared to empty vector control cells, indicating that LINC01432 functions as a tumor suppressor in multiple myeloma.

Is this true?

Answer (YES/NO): NO